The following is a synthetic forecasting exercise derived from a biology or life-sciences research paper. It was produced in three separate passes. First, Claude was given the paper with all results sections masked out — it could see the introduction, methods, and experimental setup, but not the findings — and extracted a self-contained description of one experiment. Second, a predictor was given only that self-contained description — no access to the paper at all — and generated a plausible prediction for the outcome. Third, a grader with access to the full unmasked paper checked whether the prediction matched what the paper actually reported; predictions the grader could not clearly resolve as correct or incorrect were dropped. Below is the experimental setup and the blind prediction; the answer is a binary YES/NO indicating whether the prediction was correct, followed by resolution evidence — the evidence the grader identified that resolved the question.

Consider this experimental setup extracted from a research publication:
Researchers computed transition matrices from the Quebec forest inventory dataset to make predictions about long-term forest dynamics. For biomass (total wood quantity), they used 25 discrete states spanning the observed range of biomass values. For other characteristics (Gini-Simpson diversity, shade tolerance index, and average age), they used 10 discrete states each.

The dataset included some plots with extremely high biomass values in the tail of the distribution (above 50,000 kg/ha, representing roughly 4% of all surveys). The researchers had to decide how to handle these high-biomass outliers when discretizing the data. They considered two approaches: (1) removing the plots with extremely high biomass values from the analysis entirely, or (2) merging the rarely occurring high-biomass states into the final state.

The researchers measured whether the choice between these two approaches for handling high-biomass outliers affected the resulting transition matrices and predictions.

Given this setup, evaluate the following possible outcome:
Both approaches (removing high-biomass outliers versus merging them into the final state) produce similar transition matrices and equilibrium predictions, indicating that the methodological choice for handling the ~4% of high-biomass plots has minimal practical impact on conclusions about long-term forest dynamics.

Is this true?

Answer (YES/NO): YES